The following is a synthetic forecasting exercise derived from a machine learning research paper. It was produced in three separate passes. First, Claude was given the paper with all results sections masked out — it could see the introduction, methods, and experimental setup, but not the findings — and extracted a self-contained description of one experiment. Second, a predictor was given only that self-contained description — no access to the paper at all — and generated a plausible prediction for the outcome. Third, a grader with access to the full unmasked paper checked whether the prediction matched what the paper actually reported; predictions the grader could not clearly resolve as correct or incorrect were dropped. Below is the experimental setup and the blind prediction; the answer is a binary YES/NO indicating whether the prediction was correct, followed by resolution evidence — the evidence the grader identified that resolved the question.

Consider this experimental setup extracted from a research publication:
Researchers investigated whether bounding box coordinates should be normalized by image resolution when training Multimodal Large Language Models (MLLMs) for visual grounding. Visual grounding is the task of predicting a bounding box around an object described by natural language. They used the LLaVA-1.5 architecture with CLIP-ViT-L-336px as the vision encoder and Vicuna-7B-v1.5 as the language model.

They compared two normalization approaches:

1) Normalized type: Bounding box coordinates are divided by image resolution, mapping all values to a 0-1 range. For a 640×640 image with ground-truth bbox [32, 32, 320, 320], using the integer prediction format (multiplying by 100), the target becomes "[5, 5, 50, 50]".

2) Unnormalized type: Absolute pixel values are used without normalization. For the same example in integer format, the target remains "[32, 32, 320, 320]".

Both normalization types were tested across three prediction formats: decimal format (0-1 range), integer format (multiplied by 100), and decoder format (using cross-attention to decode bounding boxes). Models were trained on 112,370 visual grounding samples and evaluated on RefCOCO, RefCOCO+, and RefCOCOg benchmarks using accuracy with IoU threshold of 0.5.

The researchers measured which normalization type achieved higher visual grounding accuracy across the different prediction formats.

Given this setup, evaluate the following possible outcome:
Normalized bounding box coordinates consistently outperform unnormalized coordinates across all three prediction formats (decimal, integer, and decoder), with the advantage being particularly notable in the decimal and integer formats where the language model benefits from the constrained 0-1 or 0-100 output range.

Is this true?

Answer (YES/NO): YES